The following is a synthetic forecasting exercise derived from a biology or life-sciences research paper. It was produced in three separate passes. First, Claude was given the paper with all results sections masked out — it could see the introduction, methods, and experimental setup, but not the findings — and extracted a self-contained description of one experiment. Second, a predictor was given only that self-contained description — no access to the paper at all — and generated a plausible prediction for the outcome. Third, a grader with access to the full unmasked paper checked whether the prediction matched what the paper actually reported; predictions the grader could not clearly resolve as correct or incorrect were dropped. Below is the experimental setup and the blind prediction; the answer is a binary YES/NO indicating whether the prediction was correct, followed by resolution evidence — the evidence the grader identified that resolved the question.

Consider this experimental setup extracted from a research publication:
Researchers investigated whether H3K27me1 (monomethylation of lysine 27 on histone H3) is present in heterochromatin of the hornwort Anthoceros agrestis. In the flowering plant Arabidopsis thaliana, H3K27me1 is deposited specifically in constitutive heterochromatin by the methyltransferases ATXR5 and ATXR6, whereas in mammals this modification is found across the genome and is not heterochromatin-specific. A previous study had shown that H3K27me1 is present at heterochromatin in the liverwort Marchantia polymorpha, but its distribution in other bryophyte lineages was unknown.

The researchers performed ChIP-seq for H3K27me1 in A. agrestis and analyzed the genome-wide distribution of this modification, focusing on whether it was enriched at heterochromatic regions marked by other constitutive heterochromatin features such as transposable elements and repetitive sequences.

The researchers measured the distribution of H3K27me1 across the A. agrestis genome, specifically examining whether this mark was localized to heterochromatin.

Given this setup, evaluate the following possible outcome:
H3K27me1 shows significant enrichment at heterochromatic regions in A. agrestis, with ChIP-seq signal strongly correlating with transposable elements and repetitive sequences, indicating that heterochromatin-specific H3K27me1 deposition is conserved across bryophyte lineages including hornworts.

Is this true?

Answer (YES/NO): YES